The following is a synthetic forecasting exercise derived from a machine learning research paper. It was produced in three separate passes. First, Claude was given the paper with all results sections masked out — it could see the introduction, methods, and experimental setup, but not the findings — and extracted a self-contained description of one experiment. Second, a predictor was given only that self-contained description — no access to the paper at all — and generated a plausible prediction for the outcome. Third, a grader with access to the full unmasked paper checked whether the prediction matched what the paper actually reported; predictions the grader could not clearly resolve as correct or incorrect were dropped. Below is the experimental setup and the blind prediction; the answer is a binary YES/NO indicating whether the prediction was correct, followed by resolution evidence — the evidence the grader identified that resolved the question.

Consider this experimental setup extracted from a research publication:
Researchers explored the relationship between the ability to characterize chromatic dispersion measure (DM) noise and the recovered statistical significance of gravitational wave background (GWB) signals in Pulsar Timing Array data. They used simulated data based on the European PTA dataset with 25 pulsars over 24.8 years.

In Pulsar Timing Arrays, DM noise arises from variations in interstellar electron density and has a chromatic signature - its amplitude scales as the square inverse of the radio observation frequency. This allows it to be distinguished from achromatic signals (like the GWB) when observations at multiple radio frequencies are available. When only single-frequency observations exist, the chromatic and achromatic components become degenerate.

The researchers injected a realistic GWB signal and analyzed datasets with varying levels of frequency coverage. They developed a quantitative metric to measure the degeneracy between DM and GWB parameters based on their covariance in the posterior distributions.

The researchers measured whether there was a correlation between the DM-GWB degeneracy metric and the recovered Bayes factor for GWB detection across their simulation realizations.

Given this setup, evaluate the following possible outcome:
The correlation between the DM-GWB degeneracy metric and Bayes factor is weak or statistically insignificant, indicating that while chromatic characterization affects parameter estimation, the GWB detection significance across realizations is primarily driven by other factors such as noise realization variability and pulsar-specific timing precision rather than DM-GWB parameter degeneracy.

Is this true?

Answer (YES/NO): NO